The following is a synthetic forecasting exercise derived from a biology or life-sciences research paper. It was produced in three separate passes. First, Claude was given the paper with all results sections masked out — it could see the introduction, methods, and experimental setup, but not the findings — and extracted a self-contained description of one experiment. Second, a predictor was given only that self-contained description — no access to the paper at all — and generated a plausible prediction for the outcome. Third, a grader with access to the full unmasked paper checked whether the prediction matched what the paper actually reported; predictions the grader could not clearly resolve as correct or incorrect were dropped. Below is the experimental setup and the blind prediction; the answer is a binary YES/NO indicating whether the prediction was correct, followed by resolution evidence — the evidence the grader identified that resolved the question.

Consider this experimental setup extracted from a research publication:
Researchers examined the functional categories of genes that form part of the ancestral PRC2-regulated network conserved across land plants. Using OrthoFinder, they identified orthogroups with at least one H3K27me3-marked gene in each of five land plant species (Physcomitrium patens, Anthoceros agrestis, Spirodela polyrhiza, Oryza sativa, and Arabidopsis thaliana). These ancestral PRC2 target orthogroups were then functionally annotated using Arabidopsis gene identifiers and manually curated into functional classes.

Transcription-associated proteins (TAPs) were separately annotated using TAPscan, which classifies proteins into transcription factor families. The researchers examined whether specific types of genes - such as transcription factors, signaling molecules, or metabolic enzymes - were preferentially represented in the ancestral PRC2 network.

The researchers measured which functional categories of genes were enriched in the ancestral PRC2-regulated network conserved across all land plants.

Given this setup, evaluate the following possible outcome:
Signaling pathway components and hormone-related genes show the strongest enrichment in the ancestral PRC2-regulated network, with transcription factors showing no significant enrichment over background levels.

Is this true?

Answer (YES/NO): NO